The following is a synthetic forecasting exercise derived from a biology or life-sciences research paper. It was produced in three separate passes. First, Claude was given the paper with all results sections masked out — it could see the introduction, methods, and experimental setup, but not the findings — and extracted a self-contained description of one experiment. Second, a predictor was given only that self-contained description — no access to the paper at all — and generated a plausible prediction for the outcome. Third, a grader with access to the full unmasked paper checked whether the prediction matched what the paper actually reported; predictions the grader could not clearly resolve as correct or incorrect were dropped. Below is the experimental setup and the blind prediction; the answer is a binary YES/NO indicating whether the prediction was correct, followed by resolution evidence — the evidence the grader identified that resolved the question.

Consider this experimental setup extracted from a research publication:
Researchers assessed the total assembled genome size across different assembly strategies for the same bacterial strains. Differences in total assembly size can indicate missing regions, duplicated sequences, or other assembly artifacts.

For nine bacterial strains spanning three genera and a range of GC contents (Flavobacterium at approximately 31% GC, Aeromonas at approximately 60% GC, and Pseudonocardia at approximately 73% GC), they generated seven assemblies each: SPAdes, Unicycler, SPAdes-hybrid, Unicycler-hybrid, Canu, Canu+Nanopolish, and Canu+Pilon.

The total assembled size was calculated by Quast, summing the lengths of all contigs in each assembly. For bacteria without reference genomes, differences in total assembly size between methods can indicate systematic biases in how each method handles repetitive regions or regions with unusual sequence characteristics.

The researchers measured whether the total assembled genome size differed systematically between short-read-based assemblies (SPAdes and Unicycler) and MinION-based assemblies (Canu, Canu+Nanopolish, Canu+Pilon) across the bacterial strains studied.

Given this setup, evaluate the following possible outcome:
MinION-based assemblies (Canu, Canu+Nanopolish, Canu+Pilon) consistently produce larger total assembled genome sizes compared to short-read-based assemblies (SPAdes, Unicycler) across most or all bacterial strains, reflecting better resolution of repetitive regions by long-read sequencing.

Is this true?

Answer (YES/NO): YES